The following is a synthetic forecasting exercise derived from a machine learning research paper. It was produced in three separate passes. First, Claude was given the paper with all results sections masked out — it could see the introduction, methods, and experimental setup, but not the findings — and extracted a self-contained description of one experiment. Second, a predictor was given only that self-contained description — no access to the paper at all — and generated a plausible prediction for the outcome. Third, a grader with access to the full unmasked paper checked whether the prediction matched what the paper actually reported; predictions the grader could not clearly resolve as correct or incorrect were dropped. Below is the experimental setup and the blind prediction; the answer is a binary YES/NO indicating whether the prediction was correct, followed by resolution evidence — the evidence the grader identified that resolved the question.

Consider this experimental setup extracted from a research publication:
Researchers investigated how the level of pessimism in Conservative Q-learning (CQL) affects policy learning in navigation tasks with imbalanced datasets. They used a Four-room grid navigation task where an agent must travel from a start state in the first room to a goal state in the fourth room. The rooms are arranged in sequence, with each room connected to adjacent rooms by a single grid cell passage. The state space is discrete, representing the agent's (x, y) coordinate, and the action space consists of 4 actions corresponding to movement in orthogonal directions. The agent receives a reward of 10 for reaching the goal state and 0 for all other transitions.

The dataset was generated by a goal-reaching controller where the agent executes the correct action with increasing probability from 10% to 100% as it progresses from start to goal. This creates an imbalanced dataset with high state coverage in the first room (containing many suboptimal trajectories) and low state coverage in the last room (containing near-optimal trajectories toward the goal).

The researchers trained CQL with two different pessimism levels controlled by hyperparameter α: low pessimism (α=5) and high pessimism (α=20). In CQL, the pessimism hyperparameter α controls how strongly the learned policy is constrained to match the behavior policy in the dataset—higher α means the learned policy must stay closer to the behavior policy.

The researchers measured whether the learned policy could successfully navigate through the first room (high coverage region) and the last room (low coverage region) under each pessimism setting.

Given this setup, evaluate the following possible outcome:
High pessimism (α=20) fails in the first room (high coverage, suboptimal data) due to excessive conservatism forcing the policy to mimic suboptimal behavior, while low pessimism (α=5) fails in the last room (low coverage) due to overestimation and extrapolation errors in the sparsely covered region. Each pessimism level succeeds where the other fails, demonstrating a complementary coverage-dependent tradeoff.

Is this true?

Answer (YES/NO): YES